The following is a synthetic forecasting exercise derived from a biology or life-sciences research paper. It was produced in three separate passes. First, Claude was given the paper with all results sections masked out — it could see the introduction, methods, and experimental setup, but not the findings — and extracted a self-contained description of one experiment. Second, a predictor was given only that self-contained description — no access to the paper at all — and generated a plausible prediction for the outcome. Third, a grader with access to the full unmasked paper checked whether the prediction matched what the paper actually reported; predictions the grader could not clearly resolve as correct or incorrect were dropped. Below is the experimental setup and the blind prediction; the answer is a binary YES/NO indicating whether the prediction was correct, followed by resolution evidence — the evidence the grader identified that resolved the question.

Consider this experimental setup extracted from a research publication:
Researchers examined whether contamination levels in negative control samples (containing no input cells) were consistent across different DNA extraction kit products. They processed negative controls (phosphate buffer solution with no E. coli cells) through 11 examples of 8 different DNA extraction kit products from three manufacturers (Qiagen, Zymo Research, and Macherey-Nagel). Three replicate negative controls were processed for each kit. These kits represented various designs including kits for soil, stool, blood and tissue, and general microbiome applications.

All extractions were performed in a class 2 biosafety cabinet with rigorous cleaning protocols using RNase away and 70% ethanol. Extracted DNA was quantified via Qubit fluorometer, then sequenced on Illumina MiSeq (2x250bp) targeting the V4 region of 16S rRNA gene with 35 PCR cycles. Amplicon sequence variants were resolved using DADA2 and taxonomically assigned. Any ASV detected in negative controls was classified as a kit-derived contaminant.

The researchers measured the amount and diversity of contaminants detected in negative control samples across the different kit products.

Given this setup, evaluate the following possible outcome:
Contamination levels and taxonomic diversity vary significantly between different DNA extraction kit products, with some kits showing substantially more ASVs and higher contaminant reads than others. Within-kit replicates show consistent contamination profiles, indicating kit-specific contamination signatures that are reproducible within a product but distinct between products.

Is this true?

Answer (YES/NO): YES